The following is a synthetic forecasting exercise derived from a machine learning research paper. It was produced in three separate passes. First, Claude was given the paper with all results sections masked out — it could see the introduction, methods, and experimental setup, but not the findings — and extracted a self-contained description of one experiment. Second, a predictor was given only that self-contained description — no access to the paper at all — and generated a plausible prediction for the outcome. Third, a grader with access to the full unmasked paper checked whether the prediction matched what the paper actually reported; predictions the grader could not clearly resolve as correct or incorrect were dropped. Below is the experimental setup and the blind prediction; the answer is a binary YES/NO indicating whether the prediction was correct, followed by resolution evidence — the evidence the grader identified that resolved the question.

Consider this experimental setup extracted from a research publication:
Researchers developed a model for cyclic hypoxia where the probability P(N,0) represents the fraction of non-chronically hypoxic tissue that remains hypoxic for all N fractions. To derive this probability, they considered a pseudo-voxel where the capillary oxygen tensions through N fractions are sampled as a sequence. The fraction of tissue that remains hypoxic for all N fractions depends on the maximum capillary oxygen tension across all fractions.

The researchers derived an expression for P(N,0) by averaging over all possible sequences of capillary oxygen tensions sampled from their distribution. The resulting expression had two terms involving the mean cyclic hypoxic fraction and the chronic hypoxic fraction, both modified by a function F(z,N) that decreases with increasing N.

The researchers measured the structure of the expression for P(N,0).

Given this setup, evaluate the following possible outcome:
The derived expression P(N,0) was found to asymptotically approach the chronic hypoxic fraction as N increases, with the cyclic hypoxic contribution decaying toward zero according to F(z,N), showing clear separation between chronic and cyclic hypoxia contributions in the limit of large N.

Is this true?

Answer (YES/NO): NO